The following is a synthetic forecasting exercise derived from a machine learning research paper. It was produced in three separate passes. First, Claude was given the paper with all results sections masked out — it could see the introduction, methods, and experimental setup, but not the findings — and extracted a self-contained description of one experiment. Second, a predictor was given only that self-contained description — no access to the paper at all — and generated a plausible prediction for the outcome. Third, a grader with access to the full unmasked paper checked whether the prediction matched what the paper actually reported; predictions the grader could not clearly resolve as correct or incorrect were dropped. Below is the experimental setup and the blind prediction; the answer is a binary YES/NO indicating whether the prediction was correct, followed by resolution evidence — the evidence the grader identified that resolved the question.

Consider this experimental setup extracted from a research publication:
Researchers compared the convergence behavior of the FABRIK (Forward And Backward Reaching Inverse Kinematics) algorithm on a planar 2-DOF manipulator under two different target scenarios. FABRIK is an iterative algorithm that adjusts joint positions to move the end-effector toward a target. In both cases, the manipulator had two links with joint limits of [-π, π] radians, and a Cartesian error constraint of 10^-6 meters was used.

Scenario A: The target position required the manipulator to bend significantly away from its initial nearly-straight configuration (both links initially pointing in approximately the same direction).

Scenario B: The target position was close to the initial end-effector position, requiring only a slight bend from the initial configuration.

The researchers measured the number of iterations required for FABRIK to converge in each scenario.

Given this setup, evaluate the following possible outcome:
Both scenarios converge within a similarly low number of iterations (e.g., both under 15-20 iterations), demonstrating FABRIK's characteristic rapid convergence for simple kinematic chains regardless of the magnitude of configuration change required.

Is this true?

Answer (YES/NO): NO